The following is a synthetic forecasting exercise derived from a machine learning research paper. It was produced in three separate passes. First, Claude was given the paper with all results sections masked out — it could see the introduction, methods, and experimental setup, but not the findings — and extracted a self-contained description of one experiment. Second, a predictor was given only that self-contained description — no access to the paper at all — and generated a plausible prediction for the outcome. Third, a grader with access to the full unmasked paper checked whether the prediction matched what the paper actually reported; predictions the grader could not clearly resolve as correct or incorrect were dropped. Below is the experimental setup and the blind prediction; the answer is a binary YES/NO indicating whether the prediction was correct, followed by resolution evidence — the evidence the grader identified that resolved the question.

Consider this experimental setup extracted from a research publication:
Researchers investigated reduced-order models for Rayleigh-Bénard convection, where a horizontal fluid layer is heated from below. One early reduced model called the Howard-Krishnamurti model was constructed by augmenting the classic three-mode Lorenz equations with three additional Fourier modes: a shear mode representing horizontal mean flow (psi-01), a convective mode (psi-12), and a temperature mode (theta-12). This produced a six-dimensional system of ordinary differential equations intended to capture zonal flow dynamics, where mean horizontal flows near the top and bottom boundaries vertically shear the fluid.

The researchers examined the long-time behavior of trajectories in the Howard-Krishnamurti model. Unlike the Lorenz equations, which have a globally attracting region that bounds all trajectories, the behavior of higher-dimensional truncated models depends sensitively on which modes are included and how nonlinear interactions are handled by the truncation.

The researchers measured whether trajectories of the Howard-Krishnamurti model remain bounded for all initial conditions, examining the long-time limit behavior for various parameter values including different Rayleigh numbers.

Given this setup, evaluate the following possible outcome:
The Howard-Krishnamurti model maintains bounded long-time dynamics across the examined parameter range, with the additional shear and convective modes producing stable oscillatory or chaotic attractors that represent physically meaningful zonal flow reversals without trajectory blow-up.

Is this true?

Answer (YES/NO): NO